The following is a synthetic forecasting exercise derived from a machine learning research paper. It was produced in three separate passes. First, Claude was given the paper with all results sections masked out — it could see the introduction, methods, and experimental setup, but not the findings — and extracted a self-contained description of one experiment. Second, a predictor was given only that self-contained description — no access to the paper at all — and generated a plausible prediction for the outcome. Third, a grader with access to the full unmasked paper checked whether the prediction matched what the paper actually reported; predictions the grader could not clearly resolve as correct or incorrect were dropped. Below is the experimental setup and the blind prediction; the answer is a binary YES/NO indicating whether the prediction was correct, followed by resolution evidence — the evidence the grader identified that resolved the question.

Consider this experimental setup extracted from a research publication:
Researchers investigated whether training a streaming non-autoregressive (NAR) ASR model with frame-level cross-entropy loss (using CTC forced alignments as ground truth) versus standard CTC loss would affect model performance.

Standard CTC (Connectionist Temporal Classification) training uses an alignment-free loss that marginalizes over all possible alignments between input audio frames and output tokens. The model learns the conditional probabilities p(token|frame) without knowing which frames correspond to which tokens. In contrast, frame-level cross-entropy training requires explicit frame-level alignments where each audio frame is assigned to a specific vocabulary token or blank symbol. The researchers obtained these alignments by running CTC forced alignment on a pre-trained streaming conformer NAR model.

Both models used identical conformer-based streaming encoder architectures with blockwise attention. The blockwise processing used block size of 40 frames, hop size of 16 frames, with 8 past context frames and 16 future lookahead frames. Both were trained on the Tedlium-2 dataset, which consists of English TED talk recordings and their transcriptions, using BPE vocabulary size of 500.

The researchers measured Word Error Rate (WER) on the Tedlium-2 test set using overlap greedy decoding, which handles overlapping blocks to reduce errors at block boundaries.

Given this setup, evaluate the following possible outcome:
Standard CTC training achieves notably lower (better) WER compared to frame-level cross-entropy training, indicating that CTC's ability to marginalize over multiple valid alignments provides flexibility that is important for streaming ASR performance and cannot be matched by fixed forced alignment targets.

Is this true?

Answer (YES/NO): YES